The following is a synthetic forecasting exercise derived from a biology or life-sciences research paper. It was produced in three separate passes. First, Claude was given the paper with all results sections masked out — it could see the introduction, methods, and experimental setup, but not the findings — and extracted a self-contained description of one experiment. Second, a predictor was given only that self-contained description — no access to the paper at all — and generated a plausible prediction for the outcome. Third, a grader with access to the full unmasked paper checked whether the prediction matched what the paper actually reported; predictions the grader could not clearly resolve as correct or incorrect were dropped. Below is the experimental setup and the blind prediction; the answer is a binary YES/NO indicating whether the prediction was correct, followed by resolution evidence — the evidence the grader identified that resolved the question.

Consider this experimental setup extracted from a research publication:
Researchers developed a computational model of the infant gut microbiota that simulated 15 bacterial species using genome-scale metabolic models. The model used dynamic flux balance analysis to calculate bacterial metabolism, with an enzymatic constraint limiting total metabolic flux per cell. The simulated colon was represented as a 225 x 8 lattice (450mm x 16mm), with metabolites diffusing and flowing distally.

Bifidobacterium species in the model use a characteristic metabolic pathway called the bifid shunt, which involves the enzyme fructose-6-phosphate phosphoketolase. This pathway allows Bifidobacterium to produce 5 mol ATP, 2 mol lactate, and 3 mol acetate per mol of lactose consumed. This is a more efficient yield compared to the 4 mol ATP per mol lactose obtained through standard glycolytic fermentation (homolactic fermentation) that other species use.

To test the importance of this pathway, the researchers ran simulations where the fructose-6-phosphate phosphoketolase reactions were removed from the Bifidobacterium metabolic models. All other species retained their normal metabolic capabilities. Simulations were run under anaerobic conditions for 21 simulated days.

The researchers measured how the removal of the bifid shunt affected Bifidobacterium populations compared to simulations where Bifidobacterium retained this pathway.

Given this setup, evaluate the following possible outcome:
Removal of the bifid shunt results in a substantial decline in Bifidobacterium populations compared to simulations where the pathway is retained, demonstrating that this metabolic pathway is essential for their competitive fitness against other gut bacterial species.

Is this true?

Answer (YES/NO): YES